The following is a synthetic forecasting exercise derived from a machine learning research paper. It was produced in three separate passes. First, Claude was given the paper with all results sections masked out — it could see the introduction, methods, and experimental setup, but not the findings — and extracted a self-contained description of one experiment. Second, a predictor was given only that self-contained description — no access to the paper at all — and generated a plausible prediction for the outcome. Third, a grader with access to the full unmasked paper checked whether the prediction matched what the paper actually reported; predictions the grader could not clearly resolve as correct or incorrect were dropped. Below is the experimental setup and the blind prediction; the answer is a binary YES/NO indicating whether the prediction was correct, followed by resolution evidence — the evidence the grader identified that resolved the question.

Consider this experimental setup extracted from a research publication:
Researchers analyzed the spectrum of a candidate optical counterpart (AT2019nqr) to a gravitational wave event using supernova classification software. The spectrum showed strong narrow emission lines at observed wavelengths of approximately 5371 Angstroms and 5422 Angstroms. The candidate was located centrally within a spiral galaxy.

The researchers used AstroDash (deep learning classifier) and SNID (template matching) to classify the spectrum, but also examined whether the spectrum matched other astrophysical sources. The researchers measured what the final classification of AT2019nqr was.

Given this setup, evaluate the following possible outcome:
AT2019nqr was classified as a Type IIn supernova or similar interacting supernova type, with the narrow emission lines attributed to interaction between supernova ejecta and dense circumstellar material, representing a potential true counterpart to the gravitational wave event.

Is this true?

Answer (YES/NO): NO